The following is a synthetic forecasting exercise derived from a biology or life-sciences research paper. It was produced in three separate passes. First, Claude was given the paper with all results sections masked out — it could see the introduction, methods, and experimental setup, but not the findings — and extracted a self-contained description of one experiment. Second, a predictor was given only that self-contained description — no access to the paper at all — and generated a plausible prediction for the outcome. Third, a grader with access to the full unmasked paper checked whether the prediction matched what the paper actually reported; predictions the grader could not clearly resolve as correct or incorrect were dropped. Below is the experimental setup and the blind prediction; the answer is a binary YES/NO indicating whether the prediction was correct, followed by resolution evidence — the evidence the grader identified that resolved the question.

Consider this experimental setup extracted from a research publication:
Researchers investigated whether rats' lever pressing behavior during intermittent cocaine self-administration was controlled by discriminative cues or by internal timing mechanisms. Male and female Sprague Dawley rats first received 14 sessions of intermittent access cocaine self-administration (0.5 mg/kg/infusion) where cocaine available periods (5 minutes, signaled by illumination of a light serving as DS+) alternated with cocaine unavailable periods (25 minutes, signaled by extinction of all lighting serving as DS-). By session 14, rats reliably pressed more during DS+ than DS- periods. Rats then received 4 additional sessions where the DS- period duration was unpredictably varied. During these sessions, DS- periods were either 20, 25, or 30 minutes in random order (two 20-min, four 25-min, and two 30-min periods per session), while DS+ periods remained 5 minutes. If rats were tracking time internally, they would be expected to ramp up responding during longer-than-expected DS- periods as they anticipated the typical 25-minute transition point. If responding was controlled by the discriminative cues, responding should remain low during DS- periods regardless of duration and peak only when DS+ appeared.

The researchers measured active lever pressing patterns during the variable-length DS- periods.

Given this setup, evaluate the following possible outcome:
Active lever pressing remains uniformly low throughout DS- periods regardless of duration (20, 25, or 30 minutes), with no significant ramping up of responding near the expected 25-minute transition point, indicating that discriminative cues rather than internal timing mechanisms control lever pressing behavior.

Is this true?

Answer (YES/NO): YES